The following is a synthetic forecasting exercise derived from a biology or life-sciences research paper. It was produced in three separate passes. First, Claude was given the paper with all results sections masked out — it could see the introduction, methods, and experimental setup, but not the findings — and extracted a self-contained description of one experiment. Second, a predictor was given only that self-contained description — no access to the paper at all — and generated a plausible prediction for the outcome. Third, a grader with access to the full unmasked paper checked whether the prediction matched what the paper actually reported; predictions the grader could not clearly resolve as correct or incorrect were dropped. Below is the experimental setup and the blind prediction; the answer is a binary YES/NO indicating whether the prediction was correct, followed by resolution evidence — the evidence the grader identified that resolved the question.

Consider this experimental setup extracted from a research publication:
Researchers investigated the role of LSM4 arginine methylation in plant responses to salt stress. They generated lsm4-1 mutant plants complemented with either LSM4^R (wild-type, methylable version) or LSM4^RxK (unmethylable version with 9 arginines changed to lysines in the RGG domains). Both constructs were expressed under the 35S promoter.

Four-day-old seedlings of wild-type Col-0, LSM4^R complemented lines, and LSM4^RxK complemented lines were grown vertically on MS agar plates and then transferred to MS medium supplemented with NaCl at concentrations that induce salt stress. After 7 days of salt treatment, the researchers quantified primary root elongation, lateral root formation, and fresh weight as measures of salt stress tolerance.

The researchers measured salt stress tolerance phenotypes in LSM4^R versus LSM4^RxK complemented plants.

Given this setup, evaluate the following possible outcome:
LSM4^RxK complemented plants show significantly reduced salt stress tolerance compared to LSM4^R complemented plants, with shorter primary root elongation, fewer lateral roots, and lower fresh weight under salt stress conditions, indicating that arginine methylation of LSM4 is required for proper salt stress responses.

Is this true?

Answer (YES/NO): NO